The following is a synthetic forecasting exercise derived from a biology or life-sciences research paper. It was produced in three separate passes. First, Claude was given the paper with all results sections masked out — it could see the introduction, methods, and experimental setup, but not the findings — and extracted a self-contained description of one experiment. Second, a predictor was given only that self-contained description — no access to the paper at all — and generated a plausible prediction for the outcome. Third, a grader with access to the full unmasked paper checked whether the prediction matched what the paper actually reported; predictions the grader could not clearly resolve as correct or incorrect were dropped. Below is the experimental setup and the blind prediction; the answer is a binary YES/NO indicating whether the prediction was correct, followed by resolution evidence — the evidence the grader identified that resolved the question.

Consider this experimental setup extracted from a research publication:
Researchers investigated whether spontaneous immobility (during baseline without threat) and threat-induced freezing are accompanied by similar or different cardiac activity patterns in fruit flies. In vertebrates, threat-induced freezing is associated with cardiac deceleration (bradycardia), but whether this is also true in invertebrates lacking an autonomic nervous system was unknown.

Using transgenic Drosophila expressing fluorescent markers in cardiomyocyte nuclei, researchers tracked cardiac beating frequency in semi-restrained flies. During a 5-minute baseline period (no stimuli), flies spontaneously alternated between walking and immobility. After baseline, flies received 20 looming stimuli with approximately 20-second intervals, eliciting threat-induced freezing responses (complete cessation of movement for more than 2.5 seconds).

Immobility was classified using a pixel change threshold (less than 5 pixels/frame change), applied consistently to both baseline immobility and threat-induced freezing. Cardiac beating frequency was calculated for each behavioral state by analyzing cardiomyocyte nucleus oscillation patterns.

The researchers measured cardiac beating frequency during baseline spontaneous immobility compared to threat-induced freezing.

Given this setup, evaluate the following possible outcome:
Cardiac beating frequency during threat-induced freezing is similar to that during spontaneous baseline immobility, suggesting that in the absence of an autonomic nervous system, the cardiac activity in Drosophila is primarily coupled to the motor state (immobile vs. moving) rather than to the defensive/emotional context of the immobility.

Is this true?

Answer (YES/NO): NO